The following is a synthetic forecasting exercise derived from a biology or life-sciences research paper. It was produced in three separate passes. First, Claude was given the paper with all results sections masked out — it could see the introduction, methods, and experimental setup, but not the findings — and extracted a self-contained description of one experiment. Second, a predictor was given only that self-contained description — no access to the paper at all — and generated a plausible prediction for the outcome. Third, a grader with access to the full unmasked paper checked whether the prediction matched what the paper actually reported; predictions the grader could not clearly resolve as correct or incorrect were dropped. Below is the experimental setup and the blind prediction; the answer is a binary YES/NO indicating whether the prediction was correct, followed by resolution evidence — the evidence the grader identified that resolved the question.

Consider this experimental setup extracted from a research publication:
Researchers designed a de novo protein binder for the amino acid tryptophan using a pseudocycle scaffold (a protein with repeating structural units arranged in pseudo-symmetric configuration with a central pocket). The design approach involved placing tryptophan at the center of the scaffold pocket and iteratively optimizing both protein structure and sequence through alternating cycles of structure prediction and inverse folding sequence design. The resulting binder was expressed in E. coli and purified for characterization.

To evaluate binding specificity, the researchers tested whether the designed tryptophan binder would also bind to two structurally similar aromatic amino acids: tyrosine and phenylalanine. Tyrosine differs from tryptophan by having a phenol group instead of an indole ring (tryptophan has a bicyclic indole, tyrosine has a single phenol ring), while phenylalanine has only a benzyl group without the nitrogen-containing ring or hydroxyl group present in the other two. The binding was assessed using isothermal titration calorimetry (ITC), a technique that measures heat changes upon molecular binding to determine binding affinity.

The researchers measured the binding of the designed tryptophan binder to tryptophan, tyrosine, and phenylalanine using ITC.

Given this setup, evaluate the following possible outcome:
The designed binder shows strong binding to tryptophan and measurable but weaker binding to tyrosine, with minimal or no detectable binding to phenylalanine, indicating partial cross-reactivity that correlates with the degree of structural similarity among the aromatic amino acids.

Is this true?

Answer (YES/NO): NO